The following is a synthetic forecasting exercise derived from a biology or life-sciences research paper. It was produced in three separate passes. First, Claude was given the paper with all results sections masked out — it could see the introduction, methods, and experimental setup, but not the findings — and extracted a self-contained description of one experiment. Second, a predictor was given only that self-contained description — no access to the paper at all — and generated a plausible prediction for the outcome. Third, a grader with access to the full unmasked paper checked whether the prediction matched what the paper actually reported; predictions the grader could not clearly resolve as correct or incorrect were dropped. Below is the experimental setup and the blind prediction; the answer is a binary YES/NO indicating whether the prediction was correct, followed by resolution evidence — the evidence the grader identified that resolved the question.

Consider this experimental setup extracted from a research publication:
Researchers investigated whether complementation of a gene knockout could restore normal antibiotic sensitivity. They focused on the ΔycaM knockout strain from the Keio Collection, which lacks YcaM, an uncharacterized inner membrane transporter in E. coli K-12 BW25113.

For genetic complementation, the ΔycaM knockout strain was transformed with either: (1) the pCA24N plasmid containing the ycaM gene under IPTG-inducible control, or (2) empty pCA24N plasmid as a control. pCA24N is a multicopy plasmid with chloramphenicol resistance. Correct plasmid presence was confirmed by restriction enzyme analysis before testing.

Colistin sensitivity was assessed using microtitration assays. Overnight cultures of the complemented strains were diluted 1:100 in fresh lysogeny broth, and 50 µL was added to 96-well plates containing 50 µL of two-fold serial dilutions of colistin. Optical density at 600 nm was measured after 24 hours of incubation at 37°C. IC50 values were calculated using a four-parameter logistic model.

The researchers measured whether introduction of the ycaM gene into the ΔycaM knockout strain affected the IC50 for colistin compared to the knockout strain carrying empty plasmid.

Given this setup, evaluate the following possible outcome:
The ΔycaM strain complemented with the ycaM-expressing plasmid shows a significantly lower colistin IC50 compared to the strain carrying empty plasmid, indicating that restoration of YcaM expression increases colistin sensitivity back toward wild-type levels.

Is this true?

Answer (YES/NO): YES